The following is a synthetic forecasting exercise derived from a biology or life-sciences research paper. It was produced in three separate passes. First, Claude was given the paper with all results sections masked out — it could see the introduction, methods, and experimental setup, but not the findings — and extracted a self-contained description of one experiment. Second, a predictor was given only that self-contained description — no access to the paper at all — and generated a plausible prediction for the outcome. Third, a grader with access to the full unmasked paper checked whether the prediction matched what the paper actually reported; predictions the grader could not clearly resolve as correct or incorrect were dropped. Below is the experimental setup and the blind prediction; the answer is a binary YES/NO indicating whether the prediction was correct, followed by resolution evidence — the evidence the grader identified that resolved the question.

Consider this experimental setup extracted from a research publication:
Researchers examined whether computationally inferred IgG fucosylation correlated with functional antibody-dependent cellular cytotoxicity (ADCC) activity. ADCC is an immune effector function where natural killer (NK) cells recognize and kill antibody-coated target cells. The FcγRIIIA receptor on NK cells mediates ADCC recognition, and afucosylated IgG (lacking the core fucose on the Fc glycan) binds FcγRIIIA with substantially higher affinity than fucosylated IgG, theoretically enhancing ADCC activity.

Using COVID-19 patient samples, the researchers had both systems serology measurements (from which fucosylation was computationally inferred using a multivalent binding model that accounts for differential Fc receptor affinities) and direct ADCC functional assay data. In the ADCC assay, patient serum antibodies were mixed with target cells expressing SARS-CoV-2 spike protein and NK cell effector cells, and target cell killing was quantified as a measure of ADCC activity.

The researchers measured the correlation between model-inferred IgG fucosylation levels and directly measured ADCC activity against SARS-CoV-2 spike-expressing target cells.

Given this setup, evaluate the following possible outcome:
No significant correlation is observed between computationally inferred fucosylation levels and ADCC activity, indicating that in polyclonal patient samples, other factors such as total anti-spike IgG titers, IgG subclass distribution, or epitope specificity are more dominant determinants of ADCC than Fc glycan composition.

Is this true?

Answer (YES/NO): NO